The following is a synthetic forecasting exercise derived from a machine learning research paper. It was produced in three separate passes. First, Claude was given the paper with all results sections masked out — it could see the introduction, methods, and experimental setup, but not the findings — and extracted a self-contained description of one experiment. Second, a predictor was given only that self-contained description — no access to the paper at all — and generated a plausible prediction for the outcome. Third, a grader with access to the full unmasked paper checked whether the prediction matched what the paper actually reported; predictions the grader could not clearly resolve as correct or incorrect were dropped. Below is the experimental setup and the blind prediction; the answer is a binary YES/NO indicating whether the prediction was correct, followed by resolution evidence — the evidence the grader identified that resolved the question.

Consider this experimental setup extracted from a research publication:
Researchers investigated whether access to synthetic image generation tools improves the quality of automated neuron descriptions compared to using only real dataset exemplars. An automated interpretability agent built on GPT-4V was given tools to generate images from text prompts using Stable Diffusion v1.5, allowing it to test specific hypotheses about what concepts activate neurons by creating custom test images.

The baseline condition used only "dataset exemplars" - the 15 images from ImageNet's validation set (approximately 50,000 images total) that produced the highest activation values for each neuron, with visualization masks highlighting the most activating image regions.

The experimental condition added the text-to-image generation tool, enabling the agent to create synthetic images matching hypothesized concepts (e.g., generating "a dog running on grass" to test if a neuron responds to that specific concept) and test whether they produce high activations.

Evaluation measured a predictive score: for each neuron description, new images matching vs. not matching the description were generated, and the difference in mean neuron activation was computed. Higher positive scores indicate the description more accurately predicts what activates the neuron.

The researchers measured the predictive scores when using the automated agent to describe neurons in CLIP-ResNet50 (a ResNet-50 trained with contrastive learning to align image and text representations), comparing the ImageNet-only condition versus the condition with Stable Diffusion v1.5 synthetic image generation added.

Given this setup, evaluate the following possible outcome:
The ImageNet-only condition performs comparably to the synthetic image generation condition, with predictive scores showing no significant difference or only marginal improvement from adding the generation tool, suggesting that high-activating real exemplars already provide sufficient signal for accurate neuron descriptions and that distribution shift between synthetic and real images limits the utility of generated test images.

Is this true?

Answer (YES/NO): NO